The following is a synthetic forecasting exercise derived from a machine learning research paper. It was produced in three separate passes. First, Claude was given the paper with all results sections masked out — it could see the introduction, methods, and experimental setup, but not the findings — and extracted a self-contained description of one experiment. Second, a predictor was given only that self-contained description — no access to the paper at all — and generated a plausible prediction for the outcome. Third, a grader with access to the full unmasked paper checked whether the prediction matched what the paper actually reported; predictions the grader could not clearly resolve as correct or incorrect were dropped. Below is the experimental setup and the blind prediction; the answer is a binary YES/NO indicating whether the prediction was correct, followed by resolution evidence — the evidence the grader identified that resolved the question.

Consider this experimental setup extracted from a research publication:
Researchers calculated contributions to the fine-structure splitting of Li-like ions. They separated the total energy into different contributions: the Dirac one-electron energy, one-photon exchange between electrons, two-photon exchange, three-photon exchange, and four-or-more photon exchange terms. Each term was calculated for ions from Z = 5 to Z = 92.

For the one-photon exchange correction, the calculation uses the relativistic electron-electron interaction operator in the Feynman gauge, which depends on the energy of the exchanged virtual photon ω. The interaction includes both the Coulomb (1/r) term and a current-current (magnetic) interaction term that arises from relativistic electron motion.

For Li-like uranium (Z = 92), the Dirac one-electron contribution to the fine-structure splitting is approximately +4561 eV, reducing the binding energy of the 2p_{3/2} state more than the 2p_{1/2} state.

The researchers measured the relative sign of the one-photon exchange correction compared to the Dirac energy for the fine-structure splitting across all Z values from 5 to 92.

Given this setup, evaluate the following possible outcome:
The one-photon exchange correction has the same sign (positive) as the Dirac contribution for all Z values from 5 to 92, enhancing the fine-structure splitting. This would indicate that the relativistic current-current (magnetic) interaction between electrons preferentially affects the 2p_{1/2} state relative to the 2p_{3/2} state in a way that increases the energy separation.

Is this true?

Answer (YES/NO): NO